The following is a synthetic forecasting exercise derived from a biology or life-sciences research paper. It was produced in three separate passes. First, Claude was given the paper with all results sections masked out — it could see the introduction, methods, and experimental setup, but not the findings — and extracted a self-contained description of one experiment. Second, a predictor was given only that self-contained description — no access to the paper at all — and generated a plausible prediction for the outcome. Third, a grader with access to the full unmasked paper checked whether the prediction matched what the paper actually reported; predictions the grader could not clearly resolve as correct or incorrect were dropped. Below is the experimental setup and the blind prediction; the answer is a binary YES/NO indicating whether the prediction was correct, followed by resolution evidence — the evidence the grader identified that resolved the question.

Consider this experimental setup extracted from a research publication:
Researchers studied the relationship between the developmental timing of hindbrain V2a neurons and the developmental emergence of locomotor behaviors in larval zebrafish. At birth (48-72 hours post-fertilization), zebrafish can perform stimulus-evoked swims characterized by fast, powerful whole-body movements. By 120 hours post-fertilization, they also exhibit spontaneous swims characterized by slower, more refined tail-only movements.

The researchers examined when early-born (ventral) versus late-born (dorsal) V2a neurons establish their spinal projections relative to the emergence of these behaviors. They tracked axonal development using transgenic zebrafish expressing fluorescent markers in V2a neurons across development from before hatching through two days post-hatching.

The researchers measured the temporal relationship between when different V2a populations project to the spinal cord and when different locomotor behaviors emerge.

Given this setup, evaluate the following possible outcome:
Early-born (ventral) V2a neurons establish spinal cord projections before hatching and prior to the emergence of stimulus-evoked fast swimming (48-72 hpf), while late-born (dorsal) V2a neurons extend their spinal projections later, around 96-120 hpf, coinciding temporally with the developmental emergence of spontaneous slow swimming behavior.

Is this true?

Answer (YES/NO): NO